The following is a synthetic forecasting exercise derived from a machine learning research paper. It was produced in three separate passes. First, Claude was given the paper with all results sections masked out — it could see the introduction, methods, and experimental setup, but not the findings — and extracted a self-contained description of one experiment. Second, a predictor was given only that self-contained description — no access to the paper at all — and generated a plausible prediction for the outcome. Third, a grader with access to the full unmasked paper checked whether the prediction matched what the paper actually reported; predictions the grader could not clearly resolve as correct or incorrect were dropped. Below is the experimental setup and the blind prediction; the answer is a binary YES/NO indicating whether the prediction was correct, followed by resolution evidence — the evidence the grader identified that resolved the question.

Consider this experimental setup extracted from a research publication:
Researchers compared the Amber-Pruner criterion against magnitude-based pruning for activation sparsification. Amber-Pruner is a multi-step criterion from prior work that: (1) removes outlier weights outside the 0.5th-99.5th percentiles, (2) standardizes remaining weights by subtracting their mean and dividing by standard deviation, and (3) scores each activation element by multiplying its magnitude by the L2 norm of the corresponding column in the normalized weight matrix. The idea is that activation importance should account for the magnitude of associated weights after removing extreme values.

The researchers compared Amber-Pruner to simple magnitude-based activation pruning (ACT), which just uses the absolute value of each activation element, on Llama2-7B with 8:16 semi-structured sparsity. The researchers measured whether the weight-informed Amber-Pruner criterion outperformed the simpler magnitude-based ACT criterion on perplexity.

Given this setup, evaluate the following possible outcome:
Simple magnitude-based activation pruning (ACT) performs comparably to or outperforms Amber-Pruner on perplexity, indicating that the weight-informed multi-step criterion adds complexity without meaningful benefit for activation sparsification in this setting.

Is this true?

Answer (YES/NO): YES